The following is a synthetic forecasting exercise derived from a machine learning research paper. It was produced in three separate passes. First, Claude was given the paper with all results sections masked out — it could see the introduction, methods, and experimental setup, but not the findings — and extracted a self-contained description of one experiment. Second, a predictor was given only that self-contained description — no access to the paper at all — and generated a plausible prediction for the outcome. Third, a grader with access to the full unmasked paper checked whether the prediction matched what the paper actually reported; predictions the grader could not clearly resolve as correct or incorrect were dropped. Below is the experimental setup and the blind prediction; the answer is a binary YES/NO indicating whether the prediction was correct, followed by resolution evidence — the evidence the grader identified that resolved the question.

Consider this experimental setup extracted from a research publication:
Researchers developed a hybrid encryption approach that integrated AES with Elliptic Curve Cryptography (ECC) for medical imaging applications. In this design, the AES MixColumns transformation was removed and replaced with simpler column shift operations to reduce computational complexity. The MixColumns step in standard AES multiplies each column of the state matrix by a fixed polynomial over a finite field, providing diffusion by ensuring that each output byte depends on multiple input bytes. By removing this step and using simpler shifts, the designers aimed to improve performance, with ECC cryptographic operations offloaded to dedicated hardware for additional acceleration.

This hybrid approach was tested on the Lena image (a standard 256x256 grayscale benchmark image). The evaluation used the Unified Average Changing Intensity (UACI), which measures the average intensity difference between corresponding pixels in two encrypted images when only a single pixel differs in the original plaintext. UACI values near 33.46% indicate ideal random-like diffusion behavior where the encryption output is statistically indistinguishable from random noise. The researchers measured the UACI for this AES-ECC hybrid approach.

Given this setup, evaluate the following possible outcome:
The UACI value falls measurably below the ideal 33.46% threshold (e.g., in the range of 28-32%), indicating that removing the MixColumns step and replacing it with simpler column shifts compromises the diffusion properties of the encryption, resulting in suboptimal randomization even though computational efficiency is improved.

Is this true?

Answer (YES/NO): YES